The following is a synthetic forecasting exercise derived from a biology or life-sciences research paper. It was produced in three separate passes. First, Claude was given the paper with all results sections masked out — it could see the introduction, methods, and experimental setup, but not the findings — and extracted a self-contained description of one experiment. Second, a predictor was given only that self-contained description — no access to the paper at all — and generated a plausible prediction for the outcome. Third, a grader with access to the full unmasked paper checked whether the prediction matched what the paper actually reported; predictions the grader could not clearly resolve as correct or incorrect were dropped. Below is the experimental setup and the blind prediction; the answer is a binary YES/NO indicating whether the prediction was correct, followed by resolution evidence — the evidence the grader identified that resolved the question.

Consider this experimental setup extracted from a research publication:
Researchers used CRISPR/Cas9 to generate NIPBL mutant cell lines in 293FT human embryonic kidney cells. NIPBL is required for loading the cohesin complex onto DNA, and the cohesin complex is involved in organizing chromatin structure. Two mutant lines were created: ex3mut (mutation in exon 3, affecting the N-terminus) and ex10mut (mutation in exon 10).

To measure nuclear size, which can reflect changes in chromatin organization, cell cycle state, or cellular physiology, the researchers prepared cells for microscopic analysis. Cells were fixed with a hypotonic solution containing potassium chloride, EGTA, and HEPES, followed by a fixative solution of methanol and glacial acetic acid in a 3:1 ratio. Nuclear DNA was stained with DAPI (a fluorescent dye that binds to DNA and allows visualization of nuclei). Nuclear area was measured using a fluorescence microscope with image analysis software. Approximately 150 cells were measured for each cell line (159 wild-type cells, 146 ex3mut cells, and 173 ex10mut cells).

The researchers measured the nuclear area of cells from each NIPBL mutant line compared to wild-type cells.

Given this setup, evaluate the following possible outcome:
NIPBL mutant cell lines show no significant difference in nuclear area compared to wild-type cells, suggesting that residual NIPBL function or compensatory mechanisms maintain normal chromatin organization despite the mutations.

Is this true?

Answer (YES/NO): NO